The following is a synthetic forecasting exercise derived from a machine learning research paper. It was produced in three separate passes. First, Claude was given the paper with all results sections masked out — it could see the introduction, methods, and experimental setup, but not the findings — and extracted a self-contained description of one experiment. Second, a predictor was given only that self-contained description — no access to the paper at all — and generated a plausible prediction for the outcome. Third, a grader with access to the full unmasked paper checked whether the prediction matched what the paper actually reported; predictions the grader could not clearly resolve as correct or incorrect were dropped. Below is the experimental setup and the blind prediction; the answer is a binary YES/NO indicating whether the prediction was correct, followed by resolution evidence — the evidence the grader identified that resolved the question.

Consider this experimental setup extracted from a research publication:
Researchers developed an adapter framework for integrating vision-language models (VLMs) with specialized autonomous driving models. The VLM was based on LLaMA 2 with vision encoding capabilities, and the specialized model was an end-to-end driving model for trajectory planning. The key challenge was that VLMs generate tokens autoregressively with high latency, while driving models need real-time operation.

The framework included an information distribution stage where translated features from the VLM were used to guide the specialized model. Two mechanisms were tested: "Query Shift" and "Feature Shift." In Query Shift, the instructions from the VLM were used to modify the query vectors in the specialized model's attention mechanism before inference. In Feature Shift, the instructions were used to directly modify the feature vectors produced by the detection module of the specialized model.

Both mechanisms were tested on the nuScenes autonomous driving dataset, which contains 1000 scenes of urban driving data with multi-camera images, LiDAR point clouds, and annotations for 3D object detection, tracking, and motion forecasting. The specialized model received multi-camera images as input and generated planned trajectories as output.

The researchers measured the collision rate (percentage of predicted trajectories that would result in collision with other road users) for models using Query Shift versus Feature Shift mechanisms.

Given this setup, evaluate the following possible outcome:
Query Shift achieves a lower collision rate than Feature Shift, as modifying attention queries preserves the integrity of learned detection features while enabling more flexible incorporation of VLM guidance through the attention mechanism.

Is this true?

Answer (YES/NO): YES